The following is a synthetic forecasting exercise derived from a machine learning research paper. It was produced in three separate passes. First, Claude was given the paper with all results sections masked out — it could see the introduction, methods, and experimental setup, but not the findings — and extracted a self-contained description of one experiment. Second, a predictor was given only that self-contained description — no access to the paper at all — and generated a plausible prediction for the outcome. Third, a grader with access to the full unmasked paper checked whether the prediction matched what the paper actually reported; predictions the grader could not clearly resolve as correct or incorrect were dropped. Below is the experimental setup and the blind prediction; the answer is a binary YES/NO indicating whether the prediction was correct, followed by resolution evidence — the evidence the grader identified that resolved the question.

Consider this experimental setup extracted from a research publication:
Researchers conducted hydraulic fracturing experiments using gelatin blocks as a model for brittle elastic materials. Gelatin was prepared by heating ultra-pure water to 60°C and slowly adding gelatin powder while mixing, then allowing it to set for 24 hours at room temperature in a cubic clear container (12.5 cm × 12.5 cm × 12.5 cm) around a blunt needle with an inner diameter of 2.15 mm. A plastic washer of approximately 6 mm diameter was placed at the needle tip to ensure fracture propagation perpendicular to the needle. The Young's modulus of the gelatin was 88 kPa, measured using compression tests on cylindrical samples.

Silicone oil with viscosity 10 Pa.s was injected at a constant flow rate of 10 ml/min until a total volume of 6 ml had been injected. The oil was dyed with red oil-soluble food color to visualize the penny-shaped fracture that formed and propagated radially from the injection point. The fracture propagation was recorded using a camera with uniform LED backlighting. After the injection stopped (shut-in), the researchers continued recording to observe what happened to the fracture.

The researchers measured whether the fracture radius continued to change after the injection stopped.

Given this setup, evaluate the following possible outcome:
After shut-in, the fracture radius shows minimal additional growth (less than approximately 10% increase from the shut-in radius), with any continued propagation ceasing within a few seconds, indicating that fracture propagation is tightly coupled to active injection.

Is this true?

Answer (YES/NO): NO